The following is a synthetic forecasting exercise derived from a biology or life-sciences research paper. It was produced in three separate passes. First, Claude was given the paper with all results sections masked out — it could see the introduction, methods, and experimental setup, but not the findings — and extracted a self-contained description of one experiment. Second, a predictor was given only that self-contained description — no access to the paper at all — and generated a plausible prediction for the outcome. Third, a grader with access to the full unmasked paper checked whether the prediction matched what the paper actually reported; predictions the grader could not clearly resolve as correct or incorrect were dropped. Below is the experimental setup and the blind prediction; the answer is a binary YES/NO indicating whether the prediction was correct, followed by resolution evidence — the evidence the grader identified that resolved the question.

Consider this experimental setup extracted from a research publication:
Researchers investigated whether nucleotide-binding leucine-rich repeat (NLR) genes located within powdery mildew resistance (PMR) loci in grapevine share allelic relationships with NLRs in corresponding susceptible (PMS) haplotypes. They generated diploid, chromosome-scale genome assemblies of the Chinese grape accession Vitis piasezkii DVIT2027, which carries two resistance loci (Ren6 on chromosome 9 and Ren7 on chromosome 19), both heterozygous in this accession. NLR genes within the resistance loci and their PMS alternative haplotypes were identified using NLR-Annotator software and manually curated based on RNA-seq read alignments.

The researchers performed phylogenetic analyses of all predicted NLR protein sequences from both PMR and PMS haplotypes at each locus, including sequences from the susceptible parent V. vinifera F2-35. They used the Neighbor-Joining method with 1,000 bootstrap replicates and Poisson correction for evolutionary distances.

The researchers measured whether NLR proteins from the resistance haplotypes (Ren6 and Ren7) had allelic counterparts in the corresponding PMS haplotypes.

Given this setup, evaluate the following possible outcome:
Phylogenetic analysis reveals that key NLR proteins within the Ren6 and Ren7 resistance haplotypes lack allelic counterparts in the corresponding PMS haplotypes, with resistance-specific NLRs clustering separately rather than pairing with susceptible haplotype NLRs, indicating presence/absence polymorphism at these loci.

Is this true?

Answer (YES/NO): YES